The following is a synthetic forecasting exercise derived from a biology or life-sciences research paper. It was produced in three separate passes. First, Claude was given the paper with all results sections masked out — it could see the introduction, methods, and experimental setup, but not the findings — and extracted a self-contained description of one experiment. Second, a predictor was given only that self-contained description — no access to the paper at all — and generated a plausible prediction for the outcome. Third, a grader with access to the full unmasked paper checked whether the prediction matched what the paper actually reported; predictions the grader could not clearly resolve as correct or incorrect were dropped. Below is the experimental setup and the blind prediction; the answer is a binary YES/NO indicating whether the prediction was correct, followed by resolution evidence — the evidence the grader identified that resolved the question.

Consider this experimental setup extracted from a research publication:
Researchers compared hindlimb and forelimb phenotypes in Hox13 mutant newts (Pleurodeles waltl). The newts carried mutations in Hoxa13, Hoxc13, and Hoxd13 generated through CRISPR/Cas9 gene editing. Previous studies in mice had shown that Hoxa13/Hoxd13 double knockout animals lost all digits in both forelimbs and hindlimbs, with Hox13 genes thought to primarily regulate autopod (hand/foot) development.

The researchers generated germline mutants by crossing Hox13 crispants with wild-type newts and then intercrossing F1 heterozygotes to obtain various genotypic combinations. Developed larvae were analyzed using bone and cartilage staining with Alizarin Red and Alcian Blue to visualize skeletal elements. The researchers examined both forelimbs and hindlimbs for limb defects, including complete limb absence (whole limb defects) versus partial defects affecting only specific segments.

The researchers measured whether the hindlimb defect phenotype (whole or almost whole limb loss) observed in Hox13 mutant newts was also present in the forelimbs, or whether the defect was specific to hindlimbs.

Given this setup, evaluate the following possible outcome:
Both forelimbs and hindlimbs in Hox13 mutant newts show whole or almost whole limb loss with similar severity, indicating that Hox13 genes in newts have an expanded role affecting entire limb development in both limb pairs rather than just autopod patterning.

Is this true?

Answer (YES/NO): NO